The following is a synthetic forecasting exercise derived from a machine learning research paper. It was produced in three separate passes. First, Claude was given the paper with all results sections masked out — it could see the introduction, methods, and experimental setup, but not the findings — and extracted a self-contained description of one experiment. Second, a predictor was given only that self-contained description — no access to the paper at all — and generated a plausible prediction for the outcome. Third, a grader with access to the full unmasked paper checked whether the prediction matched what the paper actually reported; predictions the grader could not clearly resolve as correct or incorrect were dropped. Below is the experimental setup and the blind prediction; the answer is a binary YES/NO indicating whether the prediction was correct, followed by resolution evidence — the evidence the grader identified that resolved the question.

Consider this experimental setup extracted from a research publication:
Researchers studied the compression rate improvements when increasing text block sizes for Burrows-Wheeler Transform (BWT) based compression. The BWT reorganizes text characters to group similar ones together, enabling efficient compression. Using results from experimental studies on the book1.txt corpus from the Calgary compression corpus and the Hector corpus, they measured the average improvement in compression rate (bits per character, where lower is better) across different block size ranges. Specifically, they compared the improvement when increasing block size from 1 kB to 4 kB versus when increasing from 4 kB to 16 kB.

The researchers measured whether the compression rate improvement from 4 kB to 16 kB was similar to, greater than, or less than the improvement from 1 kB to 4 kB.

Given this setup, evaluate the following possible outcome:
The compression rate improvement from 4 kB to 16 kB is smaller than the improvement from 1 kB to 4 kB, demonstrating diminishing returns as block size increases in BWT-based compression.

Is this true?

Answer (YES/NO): NO